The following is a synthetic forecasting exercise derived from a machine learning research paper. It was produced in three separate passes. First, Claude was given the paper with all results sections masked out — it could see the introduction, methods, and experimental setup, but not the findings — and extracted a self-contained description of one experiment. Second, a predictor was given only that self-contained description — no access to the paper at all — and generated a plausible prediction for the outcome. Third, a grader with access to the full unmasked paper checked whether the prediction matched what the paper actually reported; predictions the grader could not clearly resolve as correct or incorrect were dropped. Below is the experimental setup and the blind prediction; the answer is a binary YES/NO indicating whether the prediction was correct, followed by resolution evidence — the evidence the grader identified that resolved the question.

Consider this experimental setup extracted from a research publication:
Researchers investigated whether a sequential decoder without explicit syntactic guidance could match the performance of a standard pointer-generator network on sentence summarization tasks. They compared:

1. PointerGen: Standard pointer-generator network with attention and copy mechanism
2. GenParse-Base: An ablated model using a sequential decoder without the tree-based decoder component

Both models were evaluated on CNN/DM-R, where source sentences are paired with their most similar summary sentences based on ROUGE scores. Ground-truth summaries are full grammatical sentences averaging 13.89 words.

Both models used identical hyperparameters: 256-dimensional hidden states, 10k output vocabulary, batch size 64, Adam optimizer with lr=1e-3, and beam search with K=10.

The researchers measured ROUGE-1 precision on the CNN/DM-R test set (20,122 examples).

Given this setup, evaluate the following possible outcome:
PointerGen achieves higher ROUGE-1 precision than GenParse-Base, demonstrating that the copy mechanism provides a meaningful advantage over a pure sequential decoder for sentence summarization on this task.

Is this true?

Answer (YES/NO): NO